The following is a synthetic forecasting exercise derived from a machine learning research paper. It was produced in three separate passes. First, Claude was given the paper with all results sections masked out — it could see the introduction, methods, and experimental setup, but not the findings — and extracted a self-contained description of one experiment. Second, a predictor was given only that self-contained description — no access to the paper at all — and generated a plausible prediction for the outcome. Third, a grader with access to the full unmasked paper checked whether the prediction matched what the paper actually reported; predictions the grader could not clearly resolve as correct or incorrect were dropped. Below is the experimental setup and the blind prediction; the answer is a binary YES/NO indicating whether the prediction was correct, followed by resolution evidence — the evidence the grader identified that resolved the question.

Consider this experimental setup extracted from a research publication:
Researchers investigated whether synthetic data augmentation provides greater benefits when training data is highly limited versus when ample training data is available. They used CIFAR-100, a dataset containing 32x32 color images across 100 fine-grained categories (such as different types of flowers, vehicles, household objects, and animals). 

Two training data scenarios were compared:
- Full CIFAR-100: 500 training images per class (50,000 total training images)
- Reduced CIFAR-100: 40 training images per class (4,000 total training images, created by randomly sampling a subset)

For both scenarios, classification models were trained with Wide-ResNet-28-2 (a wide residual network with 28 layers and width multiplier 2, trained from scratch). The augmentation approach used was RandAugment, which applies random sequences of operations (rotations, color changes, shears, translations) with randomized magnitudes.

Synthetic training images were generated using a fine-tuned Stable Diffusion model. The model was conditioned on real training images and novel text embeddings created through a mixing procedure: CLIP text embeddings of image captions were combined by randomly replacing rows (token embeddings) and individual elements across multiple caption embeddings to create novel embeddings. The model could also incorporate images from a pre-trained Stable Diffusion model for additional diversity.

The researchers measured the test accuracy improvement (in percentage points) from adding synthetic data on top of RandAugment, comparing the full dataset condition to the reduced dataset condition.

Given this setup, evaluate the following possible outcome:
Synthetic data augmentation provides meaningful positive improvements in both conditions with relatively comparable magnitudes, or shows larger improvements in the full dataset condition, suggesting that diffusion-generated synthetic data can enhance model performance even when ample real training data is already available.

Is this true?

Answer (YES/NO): YES